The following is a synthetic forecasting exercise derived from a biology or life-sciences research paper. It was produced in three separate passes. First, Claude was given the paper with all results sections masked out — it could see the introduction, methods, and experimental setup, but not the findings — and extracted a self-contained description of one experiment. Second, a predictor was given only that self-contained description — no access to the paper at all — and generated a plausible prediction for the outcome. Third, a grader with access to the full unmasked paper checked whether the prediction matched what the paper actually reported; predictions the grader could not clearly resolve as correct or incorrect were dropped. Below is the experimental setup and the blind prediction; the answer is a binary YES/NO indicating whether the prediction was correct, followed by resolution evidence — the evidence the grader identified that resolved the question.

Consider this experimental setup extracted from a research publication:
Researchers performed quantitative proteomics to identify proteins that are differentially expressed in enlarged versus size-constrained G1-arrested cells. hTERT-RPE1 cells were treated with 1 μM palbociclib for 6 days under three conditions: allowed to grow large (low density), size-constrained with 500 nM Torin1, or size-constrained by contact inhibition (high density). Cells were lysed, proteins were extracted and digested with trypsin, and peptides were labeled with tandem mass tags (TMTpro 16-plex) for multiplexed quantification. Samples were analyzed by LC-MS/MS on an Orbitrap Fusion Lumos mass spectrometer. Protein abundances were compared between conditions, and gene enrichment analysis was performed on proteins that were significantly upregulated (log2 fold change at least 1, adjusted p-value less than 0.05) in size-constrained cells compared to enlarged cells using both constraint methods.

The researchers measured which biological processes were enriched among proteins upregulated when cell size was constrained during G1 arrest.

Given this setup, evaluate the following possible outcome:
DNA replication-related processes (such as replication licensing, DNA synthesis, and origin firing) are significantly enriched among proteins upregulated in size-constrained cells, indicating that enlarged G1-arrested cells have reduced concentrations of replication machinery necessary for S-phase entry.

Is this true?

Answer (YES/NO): NO